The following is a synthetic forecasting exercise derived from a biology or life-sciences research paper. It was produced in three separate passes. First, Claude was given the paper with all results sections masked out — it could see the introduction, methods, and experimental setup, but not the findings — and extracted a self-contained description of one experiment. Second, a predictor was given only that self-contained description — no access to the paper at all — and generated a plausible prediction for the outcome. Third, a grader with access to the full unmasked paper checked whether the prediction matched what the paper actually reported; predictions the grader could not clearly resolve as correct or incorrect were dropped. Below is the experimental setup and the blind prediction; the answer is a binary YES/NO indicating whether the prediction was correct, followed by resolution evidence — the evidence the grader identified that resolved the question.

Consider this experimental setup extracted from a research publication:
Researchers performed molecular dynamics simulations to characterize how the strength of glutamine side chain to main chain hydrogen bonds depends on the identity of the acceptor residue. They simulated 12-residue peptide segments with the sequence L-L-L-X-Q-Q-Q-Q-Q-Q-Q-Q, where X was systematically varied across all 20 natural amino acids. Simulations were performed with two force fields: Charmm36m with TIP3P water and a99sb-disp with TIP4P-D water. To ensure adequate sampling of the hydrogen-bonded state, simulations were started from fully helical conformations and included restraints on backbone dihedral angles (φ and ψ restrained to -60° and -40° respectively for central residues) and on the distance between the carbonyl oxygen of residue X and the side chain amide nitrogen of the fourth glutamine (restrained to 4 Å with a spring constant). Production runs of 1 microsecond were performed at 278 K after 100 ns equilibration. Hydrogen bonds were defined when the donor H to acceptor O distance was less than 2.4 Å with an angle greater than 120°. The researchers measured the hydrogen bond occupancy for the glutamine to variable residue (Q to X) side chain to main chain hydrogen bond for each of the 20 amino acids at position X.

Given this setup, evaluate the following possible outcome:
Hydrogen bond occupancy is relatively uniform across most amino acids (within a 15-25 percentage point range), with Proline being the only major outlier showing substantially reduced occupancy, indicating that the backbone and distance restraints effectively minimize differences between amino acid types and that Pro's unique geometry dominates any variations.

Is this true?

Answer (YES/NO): NO